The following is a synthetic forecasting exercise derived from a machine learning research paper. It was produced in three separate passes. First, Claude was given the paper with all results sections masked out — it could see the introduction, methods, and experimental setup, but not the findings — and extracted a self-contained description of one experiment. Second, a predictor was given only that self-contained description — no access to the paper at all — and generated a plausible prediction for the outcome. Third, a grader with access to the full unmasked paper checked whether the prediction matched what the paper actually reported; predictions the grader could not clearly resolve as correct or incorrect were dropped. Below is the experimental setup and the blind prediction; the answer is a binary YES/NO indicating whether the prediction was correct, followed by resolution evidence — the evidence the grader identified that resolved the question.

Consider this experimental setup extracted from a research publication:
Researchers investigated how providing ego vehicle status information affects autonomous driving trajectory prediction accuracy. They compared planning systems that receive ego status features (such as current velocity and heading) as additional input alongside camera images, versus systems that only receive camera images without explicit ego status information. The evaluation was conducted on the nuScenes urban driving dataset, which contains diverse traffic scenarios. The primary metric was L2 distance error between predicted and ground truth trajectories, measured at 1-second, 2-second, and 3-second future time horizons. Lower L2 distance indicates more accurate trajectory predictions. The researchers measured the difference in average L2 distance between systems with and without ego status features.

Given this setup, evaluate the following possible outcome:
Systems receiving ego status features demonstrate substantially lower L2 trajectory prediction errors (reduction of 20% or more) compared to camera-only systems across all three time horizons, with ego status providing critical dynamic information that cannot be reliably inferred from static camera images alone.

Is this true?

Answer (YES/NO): YES